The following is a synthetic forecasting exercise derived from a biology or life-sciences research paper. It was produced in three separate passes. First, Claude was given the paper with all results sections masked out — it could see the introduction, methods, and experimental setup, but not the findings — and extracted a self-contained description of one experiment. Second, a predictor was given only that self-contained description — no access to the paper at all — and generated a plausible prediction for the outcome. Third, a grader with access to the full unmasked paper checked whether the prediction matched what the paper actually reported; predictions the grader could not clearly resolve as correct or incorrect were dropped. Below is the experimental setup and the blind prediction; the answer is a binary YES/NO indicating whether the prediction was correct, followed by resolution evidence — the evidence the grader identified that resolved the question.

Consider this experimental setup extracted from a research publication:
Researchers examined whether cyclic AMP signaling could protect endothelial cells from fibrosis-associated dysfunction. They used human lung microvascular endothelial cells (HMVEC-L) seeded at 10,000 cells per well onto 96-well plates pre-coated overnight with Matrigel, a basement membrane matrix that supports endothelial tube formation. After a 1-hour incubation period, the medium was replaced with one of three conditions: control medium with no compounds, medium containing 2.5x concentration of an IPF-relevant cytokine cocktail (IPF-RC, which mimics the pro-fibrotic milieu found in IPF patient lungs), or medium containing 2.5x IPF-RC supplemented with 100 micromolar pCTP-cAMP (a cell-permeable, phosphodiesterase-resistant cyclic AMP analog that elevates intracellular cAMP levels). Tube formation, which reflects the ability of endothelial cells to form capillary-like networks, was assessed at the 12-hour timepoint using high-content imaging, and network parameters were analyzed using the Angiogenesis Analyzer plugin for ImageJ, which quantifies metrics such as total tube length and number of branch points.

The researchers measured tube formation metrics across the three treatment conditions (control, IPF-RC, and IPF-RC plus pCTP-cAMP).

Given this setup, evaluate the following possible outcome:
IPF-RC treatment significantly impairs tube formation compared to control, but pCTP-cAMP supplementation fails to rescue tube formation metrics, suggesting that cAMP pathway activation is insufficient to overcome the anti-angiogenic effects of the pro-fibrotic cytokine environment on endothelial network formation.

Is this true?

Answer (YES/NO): NO